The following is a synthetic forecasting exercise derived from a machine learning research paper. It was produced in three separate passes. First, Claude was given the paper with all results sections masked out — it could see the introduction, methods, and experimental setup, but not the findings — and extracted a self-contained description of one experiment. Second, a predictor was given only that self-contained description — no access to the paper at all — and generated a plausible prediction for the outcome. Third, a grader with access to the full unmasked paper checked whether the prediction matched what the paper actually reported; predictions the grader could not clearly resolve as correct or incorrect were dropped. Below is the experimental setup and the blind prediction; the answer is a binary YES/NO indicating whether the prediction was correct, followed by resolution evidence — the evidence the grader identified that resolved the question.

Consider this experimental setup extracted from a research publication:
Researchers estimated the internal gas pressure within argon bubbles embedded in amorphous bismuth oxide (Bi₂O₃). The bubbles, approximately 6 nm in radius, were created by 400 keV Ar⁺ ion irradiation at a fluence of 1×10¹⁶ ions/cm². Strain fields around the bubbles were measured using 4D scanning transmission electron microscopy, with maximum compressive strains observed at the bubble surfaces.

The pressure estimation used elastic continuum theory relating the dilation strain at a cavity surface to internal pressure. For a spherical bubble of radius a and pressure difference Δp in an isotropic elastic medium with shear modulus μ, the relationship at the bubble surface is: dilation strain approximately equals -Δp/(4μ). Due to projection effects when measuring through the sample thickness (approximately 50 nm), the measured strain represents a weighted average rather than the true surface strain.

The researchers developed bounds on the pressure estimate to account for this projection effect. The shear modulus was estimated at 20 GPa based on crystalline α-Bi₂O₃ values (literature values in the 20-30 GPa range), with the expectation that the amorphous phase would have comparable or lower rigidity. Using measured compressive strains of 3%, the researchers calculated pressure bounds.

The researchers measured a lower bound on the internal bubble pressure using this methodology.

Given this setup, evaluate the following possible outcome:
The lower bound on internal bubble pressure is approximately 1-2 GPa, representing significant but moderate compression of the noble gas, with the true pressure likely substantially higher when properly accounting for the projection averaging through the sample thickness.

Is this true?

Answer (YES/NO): NO